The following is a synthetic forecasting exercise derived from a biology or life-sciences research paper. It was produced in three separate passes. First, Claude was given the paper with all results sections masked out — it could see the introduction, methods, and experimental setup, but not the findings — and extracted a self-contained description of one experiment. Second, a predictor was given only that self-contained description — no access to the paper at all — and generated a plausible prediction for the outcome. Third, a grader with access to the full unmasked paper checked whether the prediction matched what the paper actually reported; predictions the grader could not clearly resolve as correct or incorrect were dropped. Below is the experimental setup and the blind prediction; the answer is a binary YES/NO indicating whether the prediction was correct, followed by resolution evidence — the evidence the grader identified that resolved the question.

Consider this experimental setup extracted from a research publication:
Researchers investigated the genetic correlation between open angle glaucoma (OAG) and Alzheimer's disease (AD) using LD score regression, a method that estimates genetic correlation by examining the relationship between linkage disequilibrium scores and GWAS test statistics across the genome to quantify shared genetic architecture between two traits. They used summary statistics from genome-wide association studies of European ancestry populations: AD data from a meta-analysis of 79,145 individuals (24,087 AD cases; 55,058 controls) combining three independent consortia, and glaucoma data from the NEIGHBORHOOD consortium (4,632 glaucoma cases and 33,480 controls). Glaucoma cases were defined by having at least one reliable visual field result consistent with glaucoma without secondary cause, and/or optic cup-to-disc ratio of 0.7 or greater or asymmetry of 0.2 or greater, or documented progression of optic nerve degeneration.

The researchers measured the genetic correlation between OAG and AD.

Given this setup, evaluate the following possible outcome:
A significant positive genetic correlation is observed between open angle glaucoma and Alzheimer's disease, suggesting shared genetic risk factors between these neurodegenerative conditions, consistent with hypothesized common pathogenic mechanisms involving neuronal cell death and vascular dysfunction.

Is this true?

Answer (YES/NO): NO